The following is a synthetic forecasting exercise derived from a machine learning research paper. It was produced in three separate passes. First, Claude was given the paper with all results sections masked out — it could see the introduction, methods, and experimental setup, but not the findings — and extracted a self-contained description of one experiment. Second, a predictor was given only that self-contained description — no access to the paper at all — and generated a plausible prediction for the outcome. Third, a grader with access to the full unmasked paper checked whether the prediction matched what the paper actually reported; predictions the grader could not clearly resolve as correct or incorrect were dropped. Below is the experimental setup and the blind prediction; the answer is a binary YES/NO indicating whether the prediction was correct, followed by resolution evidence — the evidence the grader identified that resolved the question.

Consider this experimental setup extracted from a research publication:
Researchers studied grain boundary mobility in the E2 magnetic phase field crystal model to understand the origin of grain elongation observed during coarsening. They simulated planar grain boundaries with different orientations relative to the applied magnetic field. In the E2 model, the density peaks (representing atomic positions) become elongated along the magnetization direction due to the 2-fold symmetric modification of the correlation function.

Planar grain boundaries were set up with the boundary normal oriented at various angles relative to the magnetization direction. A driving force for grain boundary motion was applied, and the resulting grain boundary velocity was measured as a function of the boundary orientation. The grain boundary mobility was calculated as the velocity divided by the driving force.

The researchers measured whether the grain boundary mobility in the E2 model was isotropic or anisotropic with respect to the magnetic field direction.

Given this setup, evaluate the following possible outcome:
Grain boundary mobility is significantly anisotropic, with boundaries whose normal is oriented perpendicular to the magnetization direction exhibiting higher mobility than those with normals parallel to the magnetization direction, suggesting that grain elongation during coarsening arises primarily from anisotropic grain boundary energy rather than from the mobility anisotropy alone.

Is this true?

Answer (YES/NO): NO